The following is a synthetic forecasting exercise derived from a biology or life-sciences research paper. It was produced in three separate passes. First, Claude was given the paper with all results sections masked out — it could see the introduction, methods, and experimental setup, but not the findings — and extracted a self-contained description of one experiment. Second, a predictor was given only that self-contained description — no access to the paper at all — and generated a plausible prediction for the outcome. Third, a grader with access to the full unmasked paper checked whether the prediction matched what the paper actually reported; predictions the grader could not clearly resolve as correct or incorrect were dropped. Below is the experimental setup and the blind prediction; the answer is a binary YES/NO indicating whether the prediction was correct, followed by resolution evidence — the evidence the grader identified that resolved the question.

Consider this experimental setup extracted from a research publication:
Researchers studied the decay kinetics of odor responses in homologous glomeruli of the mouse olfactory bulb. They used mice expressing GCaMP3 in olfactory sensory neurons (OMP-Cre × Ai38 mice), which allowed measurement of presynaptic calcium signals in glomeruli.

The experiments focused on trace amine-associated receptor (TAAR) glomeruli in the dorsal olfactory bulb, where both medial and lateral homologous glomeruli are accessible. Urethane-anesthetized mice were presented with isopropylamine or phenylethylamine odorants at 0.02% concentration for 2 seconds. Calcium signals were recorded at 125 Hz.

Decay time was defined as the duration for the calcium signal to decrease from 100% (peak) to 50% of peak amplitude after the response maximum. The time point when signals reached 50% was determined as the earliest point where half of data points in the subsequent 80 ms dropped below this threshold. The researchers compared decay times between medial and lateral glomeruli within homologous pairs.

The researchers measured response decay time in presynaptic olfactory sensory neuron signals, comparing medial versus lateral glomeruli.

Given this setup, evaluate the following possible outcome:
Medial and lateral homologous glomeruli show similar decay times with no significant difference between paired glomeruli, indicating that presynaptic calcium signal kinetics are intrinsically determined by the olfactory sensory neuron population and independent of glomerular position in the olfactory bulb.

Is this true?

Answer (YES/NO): YES